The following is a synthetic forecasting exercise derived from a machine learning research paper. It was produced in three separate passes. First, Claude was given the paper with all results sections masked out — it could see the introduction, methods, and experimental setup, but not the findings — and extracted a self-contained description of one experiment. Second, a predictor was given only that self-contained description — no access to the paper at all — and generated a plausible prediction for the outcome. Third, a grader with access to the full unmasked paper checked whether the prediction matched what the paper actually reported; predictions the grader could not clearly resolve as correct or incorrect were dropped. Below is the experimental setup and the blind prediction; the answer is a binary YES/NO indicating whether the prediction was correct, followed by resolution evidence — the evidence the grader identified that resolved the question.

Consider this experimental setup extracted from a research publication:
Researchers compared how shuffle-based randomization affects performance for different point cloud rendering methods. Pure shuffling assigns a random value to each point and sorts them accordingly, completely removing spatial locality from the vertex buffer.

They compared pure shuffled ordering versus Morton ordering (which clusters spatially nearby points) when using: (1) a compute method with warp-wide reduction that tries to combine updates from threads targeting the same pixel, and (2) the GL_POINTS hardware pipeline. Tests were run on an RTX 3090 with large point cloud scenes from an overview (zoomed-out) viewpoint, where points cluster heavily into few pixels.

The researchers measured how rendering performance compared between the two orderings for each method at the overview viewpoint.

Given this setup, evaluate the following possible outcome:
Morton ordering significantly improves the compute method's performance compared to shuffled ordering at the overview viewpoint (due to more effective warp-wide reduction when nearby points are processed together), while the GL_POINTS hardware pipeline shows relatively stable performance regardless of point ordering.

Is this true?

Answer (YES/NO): NO